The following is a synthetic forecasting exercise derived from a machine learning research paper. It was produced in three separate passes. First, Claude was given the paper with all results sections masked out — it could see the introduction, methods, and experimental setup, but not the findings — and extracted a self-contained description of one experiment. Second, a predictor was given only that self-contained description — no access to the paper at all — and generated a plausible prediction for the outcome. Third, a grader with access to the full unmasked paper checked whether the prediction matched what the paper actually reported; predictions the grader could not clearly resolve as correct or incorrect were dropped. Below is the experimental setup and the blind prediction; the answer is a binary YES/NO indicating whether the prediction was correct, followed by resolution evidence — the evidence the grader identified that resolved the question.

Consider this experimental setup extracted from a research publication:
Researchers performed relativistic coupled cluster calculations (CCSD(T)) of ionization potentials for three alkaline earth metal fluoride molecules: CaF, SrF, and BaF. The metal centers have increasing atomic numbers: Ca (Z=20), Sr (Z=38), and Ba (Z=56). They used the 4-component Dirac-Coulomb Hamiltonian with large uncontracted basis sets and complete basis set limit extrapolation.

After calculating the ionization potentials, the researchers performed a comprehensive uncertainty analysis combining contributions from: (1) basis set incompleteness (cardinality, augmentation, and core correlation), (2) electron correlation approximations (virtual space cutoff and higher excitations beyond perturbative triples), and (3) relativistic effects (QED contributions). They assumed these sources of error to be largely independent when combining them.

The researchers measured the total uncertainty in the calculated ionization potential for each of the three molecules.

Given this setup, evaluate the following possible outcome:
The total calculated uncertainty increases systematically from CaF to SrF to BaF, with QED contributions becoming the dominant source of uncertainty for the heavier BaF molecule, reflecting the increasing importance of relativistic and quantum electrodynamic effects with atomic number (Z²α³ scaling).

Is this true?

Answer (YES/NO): NO